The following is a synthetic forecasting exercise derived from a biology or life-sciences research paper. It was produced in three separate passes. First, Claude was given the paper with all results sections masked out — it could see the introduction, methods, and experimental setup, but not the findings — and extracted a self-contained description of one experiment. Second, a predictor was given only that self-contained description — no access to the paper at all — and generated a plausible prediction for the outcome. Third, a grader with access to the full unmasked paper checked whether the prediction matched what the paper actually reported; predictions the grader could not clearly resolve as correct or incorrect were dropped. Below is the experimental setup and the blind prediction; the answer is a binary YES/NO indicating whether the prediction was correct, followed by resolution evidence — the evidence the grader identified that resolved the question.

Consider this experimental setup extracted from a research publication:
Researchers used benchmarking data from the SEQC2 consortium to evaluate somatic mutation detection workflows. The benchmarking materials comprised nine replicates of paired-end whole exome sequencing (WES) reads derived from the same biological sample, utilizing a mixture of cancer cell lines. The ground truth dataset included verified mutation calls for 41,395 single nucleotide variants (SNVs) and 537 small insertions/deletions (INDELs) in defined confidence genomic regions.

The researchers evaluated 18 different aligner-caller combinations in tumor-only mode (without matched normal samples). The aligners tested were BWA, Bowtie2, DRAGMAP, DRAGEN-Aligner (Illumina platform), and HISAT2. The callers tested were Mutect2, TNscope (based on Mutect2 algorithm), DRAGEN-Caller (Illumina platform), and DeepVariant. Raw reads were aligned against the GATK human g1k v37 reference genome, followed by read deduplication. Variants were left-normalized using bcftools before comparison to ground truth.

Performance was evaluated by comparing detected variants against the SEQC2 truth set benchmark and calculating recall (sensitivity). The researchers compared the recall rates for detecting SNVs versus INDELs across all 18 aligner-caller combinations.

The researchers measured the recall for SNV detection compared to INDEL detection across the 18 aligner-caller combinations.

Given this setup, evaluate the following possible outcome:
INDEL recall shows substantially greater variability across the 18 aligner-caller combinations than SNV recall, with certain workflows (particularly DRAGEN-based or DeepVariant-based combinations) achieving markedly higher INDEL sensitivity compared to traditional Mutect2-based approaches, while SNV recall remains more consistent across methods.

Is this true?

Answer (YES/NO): NO